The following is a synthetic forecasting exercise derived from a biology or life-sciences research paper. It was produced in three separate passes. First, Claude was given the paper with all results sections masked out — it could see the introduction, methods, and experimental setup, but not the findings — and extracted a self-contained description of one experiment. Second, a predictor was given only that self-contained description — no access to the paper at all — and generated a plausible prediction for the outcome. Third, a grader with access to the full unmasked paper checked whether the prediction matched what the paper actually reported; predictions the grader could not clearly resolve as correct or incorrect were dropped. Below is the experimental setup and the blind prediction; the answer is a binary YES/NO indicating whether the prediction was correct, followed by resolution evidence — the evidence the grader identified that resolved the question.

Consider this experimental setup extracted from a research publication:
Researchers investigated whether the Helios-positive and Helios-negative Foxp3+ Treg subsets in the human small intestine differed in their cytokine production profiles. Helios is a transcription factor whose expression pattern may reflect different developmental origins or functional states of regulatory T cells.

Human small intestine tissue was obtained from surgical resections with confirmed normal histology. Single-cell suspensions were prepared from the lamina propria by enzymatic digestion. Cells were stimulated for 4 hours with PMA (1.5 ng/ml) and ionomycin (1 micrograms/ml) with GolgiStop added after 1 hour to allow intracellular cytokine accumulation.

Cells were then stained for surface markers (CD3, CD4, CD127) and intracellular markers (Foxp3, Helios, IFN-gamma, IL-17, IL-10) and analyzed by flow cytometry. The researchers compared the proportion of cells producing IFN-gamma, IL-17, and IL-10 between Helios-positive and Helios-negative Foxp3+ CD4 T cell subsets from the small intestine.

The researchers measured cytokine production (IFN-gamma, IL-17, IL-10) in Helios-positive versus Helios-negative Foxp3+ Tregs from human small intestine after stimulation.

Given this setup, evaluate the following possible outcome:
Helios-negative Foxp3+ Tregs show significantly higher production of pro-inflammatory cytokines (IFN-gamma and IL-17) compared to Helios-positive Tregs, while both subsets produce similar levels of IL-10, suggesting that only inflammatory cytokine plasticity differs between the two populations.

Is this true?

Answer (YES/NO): NO